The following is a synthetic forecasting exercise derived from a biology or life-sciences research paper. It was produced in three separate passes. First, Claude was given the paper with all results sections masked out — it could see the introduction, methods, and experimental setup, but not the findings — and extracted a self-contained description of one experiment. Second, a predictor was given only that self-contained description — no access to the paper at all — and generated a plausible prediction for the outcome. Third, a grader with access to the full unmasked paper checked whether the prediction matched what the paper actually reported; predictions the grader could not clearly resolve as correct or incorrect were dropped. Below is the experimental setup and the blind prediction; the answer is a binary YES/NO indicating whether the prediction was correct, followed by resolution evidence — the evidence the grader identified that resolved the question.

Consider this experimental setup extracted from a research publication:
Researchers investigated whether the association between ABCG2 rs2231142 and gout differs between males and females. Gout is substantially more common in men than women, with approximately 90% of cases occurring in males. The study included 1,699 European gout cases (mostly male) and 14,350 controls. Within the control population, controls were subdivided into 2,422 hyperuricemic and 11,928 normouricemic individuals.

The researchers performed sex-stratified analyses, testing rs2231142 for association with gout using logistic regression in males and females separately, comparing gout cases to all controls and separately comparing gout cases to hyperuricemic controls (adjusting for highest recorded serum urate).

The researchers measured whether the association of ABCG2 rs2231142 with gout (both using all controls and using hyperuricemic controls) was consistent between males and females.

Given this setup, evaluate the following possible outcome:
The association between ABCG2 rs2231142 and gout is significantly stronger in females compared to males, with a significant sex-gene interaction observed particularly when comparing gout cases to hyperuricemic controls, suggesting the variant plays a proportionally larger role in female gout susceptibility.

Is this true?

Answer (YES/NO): NO